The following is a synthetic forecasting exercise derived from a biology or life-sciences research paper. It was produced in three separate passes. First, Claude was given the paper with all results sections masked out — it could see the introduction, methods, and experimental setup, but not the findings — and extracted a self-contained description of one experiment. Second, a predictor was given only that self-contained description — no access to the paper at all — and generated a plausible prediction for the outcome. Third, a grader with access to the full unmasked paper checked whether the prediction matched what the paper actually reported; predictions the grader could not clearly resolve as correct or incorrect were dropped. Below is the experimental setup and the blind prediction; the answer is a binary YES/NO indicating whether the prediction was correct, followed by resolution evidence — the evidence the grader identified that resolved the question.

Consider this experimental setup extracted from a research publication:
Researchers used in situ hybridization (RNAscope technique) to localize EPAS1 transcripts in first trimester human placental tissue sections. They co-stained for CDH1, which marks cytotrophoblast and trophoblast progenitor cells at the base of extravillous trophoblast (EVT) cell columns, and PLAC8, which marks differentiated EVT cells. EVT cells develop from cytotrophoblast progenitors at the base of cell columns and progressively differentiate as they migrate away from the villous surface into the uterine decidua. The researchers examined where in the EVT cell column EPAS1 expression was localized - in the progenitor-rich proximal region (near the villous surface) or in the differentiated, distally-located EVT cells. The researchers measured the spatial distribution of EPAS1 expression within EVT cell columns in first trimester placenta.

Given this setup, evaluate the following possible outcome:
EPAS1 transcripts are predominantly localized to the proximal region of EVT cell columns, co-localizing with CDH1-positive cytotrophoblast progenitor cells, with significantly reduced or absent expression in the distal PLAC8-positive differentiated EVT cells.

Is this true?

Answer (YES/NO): NO